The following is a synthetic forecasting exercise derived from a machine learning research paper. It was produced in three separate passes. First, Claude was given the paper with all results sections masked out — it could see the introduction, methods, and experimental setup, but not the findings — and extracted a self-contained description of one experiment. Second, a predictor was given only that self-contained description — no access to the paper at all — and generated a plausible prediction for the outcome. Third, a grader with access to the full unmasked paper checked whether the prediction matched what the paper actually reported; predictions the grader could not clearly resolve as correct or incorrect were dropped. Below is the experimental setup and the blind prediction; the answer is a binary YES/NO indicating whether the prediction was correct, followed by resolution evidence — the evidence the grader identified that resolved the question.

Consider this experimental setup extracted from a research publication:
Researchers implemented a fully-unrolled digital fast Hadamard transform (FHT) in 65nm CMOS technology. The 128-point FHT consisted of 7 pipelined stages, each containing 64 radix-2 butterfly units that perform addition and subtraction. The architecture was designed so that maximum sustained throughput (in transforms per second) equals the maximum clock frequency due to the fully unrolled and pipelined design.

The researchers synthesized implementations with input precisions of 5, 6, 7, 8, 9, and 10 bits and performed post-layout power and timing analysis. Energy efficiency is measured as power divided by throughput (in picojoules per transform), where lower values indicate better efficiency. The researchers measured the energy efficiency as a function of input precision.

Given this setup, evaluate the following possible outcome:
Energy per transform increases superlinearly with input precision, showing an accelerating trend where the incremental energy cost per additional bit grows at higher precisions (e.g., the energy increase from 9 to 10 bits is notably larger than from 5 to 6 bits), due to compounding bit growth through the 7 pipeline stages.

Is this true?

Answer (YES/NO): NO